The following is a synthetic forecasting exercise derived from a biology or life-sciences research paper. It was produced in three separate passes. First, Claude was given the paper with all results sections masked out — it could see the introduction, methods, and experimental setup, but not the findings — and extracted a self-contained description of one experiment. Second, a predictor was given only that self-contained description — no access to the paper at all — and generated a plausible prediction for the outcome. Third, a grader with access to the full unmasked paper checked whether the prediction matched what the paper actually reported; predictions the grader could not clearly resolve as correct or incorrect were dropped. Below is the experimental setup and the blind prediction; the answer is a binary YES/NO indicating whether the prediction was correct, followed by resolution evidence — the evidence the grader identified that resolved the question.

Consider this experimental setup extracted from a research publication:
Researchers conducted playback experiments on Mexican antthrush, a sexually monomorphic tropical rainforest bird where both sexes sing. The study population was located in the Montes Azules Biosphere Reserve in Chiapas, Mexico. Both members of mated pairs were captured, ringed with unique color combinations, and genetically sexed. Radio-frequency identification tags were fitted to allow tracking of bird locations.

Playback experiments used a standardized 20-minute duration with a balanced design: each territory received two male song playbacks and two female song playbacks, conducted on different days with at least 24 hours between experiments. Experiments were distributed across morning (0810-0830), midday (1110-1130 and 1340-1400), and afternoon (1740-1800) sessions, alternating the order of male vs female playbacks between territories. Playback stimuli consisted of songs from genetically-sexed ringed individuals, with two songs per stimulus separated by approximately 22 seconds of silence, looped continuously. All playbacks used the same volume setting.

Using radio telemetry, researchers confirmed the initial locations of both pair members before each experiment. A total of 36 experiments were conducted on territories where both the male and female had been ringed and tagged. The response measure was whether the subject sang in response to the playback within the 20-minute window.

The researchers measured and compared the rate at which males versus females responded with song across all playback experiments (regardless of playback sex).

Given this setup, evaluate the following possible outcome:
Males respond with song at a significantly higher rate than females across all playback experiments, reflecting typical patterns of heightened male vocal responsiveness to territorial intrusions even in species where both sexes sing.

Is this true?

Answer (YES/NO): YES